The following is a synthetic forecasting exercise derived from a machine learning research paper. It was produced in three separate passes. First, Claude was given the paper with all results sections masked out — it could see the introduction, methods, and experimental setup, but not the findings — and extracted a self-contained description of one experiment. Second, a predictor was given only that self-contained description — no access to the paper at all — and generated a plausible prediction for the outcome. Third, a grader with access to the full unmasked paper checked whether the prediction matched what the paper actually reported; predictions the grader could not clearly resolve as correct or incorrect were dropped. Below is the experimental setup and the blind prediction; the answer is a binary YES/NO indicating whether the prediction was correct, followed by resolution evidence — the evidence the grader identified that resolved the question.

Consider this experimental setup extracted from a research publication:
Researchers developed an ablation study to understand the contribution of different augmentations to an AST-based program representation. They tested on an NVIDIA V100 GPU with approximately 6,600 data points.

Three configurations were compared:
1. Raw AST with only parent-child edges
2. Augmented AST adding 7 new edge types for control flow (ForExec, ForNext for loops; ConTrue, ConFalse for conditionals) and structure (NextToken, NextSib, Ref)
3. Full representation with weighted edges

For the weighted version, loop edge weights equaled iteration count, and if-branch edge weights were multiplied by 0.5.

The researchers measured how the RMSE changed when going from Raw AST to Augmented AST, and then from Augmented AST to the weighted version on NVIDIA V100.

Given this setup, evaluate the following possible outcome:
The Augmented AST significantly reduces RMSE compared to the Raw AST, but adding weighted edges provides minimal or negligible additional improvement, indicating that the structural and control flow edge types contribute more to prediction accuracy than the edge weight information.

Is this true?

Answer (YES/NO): NO